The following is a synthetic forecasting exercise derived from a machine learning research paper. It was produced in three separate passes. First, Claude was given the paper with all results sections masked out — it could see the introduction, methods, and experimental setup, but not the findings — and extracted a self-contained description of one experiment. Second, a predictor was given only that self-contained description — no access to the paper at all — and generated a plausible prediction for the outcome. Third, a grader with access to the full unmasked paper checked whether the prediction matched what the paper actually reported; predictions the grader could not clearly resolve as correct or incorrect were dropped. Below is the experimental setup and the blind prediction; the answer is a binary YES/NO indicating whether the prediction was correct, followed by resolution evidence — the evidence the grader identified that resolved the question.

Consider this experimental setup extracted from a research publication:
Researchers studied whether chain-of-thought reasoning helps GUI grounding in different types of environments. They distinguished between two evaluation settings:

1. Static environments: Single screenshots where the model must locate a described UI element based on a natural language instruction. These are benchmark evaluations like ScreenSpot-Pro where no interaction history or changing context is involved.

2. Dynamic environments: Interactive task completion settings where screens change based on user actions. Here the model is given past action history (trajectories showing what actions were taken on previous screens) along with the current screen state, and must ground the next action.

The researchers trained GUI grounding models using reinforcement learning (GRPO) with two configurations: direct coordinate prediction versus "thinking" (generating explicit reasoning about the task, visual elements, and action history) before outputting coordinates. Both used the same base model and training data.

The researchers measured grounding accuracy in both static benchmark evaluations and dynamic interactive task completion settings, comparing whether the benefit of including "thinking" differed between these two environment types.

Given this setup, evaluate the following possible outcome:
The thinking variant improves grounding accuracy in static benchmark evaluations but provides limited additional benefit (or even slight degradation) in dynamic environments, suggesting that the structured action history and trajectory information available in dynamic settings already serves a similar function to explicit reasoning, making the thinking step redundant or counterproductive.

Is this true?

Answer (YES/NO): NO